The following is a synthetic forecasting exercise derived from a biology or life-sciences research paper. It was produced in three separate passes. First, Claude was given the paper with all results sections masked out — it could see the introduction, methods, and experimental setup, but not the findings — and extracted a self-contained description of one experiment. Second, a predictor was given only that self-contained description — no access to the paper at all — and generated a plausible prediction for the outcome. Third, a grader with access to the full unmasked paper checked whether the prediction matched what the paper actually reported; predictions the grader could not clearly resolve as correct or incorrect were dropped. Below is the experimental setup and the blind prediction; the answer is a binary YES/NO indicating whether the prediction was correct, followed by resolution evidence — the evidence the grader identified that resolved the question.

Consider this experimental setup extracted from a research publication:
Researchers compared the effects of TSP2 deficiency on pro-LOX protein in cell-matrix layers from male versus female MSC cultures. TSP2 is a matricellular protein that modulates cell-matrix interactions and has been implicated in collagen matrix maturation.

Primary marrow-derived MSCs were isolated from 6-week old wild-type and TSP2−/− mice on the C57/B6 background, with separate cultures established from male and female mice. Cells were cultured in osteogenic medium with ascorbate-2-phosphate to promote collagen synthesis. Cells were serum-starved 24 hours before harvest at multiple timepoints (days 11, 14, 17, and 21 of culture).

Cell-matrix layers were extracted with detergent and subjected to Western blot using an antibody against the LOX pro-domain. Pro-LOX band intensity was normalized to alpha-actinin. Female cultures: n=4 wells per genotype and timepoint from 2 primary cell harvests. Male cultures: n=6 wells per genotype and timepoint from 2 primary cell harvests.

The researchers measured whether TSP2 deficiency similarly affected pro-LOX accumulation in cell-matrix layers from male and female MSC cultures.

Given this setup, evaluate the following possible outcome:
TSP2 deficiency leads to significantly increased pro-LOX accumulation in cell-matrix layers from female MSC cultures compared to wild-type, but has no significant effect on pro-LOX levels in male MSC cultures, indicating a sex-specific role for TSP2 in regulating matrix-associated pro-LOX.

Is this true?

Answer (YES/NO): NO